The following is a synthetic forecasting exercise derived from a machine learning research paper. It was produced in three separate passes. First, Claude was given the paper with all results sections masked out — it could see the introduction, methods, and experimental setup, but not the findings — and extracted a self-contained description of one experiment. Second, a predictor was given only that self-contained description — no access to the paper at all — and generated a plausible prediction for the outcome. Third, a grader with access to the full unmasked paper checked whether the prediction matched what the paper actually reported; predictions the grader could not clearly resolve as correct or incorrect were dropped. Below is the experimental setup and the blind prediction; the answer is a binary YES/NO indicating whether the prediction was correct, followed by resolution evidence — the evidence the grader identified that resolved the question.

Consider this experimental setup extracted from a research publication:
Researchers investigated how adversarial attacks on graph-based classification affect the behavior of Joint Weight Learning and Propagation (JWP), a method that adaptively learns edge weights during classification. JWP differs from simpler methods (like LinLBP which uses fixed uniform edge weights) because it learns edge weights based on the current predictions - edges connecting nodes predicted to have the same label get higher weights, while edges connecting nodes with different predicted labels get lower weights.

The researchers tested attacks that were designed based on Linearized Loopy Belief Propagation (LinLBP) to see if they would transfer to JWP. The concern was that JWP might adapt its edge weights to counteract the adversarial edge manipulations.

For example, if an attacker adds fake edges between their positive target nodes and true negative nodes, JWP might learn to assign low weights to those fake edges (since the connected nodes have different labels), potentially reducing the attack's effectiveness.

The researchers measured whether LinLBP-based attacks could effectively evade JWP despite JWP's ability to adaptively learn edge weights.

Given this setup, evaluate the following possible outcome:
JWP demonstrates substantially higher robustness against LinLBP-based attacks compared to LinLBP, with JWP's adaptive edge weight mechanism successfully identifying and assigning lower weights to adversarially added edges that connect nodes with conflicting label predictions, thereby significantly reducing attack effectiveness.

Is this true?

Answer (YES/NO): NO